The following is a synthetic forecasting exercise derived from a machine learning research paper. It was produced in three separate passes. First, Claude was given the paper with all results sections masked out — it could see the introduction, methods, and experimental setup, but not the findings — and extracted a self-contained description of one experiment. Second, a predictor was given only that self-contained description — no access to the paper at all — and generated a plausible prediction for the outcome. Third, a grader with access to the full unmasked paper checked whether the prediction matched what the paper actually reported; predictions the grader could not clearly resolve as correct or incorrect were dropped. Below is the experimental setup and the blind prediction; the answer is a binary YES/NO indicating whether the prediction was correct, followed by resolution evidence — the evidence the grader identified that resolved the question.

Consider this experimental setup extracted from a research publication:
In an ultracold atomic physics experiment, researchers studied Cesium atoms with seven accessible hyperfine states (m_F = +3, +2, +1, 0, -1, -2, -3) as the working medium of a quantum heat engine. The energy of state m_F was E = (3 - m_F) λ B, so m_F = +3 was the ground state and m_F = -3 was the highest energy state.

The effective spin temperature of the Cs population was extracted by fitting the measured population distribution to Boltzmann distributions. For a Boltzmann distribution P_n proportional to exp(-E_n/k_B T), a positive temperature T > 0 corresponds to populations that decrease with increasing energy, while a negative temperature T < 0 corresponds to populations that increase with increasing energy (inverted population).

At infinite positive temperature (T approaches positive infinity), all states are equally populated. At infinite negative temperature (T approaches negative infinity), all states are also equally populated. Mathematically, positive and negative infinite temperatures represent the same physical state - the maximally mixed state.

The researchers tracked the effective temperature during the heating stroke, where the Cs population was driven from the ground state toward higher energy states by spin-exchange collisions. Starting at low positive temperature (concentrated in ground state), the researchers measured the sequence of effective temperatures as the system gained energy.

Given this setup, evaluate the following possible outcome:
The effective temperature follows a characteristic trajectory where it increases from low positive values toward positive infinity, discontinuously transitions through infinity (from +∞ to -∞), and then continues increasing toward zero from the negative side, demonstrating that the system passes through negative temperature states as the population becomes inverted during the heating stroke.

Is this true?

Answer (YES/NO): YES